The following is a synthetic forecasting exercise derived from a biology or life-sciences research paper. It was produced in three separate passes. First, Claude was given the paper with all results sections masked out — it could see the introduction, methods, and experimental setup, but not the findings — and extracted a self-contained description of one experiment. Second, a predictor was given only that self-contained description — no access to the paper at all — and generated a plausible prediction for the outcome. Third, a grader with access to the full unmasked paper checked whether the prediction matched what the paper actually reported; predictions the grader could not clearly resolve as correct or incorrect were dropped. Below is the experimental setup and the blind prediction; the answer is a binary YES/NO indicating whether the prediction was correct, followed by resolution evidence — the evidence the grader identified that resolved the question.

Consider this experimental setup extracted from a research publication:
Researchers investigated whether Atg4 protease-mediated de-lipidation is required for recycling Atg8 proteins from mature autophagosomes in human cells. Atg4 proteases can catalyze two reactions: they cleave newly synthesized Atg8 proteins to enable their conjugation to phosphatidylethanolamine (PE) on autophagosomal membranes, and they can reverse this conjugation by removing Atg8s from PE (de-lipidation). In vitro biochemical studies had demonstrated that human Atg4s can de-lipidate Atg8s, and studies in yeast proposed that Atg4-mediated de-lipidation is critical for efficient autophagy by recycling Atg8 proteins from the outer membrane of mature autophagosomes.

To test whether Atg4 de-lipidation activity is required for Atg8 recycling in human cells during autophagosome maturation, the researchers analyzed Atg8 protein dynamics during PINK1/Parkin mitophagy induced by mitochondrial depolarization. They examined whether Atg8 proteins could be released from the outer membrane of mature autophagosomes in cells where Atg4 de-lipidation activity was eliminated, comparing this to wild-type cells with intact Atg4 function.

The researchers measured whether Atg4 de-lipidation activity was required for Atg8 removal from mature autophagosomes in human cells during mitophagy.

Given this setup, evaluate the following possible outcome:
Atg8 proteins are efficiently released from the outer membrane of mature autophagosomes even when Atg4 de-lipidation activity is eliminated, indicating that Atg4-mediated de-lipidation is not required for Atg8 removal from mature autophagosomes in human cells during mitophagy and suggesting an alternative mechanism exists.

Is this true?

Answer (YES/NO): YES